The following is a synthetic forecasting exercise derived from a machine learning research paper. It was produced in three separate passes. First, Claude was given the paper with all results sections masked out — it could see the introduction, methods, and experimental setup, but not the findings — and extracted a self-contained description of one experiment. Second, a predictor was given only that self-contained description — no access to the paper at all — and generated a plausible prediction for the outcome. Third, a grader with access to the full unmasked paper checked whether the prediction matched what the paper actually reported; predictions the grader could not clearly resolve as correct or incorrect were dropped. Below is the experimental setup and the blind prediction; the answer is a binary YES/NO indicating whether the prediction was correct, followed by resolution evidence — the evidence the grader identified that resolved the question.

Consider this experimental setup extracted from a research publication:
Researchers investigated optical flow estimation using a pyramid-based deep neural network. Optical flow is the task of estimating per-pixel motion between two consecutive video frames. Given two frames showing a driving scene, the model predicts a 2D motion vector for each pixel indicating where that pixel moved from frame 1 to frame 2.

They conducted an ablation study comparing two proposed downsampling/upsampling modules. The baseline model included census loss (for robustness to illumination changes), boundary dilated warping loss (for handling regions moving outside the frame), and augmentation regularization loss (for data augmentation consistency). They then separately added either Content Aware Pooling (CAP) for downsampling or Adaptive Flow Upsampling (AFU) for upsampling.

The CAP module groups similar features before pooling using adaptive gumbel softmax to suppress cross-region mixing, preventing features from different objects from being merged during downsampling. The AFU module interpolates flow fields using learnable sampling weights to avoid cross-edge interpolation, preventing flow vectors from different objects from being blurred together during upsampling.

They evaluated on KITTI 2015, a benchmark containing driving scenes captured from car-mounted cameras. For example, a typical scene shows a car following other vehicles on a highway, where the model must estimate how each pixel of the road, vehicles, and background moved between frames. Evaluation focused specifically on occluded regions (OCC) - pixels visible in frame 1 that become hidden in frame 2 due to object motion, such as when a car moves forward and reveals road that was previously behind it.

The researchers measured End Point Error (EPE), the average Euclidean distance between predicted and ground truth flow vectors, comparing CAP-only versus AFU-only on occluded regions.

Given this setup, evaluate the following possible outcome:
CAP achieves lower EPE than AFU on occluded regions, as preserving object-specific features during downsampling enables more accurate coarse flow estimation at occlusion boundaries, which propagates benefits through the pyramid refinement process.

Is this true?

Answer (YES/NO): NO